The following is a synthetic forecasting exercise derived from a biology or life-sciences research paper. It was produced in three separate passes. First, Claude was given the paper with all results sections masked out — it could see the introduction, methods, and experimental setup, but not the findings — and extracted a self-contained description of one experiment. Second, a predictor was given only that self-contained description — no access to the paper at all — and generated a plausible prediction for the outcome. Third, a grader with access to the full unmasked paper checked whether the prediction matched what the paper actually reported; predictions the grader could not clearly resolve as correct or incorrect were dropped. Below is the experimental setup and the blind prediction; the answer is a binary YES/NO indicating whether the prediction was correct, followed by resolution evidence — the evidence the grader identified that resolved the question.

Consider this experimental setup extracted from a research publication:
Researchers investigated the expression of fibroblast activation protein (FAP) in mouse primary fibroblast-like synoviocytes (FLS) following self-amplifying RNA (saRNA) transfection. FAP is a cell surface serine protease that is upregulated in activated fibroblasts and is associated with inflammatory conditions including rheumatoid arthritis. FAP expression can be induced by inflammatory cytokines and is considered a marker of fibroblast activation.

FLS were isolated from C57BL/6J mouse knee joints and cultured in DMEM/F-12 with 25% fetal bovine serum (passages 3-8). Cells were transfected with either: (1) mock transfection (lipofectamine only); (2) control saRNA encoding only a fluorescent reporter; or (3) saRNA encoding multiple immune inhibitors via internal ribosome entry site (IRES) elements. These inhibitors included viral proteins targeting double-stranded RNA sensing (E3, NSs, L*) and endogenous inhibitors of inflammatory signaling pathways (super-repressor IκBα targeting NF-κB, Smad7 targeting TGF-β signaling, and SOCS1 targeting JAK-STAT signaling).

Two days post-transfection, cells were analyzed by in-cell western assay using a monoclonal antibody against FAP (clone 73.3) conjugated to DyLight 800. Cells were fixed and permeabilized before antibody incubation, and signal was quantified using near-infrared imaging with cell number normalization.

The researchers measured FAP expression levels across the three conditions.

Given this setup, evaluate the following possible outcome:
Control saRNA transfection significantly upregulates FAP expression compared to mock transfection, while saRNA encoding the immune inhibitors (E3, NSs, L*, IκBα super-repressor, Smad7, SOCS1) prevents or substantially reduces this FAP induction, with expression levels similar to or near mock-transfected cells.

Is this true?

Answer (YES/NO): NO